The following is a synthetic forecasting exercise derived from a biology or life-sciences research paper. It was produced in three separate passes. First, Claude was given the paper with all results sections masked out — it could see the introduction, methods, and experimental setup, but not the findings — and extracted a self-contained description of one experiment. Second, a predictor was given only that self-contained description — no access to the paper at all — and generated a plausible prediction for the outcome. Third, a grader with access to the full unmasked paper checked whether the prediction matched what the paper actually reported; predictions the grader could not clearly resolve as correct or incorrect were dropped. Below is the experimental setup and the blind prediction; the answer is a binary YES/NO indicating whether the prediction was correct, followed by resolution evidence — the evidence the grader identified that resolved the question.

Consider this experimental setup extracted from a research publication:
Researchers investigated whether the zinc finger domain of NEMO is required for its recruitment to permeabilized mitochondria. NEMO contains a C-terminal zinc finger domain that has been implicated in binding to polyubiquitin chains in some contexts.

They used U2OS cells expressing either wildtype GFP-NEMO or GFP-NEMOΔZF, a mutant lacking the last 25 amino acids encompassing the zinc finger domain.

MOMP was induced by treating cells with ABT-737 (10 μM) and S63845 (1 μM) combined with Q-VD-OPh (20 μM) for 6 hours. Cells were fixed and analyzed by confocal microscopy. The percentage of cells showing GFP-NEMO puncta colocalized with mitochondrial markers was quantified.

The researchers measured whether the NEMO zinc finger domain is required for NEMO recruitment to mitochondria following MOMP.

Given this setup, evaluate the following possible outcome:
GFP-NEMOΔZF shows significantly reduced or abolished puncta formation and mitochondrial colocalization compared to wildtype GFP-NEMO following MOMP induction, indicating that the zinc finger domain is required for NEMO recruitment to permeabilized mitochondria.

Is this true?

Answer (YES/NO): YES